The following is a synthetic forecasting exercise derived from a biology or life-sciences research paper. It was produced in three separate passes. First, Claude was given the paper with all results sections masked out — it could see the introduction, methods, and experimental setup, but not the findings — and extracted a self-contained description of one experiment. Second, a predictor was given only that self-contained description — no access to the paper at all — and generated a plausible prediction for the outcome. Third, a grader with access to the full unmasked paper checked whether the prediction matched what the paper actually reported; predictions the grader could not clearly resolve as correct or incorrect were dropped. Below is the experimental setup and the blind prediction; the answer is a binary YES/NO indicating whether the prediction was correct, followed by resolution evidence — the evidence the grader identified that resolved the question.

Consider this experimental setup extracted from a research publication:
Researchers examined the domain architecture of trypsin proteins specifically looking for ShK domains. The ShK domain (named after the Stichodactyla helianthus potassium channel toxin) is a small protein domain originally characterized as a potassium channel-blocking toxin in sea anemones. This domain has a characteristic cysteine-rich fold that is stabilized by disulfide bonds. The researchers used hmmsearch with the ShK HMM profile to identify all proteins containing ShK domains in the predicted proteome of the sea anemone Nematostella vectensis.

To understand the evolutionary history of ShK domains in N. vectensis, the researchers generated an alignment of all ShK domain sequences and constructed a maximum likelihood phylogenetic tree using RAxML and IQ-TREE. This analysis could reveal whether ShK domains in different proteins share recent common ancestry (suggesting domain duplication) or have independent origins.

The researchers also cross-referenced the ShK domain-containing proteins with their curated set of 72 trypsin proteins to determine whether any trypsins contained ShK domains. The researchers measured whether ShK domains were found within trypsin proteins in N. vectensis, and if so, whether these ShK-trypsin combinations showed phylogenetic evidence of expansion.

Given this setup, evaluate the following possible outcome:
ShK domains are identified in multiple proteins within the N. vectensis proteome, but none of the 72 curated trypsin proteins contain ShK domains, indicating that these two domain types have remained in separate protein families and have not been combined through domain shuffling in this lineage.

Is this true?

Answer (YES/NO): NO